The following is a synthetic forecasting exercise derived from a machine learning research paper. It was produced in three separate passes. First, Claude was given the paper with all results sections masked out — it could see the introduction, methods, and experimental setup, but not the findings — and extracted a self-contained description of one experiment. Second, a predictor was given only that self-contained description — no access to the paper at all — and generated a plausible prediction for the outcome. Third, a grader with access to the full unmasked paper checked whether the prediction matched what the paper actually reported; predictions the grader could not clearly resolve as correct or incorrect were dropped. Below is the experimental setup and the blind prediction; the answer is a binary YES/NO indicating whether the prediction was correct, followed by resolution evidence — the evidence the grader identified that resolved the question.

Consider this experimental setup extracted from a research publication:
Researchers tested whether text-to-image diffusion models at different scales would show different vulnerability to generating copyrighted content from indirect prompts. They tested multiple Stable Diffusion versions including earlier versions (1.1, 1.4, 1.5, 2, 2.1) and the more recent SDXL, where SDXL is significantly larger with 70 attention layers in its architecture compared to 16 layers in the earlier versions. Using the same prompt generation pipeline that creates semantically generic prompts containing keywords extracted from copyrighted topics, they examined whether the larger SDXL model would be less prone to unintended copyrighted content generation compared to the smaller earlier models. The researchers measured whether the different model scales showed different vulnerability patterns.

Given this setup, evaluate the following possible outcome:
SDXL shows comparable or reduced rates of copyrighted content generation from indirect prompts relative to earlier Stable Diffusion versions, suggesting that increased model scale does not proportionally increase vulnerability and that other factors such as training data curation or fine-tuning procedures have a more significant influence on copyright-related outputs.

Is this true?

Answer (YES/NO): YES